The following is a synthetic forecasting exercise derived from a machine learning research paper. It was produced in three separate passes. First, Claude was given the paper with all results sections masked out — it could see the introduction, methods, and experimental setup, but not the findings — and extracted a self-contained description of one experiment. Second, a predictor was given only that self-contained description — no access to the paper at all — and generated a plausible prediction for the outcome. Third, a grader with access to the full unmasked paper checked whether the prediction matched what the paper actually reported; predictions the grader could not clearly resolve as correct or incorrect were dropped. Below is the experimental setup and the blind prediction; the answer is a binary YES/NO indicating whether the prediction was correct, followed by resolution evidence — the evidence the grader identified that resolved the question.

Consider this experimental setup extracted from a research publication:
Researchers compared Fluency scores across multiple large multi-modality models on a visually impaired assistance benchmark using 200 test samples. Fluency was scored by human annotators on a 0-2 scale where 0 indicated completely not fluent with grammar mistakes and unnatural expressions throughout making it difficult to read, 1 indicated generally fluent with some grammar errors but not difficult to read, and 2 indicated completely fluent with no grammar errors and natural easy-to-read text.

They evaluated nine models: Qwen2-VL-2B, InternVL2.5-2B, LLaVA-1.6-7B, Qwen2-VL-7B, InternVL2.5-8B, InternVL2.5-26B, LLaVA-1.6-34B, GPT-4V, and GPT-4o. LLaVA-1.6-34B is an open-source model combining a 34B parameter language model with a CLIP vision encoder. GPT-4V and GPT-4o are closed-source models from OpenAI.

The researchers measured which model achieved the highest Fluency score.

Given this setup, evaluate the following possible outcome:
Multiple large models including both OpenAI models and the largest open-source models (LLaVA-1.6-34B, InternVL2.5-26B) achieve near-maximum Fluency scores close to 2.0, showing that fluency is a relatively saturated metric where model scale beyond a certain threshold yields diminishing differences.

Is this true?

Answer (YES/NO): YES